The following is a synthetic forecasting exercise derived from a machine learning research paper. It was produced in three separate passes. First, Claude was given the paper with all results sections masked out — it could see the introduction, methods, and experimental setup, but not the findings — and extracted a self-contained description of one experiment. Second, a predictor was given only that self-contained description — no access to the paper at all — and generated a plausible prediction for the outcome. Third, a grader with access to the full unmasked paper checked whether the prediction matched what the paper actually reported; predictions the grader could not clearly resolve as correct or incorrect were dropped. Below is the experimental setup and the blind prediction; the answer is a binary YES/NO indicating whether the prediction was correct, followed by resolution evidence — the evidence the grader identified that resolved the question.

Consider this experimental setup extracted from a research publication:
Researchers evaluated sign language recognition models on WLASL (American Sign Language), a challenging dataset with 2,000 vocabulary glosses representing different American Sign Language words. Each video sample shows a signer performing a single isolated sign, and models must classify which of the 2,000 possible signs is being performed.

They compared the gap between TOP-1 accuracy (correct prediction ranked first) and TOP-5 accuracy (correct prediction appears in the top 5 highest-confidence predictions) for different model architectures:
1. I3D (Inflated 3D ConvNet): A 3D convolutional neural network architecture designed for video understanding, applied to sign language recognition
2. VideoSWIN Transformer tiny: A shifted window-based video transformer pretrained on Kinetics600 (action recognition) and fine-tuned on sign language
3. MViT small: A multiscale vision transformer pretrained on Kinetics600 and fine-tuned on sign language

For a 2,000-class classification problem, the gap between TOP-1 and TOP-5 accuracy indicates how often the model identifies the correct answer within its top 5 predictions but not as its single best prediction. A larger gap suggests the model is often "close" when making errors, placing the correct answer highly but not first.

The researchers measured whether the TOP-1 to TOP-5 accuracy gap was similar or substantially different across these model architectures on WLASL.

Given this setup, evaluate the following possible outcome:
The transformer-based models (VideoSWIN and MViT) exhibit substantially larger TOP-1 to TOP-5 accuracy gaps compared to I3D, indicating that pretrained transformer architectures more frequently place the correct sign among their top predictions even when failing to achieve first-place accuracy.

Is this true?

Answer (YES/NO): YES